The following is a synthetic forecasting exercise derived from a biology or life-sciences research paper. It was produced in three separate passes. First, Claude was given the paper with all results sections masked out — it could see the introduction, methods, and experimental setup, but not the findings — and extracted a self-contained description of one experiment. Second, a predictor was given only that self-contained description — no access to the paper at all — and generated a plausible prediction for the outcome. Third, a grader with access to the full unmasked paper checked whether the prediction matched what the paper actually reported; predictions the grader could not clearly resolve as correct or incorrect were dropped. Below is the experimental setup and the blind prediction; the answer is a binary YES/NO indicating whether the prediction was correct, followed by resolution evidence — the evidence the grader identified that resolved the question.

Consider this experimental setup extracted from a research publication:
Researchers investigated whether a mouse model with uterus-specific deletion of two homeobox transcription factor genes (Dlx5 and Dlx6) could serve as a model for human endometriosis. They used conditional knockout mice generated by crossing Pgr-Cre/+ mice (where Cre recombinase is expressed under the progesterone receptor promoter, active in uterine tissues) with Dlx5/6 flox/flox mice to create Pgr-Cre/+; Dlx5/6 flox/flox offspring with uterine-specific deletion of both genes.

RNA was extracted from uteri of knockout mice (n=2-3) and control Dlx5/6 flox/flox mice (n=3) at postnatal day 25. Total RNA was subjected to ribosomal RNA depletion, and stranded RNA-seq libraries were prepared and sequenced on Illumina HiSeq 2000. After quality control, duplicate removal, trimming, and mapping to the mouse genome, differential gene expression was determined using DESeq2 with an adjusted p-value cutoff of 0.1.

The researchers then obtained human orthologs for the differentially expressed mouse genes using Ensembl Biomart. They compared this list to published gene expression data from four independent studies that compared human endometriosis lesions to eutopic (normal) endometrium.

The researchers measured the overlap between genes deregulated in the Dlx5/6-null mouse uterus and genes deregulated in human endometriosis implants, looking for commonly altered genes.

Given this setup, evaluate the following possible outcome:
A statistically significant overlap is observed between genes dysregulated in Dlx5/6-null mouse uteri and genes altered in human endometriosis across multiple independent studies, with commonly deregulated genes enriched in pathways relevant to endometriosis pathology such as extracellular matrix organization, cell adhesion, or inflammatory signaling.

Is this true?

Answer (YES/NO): NO